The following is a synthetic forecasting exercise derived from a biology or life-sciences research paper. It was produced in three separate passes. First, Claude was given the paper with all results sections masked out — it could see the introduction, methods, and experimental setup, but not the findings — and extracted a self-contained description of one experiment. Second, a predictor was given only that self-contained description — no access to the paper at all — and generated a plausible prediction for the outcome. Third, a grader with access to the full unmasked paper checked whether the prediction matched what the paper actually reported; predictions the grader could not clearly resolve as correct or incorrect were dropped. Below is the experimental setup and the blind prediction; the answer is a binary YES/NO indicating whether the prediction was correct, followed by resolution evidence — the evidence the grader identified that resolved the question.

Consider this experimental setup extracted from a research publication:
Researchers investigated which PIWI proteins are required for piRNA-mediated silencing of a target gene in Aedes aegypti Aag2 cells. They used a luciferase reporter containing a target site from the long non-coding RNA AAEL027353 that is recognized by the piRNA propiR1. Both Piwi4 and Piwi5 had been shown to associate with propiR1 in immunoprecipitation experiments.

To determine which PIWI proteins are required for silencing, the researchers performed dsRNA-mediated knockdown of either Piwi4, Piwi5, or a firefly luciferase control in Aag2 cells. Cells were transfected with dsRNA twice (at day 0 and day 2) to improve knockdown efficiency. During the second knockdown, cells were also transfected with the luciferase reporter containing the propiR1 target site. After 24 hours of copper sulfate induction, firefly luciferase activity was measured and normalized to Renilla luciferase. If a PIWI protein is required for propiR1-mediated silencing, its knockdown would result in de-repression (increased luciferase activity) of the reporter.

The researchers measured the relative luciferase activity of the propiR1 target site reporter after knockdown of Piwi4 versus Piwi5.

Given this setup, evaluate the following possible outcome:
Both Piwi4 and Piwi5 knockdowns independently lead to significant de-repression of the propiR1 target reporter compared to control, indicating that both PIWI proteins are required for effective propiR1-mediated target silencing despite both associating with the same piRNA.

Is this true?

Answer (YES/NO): NO